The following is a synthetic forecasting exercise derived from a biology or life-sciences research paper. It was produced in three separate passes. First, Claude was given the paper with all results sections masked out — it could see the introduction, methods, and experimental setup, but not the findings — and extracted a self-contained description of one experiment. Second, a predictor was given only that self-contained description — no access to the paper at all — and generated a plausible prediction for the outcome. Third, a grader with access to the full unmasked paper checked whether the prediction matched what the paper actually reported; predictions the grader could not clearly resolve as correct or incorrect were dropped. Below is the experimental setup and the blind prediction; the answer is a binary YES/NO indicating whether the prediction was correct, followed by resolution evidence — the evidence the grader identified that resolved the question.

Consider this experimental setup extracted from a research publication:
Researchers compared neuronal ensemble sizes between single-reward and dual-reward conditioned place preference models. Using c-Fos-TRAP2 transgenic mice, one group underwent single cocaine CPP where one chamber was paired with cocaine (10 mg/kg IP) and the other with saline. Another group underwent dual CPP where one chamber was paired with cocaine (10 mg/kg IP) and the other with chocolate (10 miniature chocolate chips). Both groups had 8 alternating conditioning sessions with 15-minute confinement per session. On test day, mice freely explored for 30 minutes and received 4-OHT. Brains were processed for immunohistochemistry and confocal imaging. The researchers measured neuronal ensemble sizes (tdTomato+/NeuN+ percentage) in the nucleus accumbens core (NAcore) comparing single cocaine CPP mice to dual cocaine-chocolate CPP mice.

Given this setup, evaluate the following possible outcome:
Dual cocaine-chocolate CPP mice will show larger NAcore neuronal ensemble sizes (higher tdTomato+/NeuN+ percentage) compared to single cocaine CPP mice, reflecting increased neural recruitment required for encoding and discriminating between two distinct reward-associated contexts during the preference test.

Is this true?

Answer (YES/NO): NO